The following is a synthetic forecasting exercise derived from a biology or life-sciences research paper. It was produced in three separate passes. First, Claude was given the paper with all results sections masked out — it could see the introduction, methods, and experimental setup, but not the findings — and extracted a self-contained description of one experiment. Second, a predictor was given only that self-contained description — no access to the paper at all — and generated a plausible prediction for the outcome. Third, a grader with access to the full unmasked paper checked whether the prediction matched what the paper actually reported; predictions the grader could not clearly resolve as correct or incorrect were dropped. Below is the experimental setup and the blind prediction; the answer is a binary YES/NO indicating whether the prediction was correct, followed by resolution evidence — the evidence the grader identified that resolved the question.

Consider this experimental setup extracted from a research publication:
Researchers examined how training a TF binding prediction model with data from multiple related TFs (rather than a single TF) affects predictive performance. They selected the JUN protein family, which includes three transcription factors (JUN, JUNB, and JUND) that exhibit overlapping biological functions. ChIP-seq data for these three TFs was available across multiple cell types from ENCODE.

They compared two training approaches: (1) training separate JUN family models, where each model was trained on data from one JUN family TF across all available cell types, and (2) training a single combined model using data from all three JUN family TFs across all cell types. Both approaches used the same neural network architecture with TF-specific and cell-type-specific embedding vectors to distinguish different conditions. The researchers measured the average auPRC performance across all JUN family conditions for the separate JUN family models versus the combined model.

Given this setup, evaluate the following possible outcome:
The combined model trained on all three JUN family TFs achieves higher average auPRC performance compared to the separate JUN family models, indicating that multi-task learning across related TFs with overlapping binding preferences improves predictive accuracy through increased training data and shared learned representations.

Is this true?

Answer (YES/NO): NO